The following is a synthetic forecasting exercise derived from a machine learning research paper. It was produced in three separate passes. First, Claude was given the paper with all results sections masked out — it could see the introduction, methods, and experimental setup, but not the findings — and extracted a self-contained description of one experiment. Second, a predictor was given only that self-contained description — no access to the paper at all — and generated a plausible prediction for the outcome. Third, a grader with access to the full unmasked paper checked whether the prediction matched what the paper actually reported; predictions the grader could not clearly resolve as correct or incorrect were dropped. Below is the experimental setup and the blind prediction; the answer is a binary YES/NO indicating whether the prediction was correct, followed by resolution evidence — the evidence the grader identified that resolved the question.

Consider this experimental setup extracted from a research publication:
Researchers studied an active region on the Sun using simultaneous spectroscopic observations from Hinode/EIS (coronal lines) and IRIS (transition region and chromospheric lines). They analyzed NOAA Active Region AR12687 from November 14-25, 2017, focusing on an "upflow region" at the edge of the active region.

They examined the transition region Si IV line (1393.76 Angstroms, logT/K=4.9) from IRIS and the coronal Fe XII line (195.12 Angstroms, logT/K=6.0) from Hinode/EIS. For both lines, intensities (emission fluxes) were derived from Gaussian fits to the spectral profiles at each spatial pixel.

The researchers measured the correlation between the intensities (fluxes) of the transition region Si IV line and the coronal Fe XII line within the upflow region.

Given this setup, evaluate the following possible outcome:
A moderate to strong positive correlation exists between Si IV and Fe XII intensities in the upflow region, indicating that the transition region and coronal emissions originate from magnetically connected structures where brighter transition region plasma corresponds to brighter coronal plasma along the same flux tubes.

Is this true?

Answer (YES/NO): YES